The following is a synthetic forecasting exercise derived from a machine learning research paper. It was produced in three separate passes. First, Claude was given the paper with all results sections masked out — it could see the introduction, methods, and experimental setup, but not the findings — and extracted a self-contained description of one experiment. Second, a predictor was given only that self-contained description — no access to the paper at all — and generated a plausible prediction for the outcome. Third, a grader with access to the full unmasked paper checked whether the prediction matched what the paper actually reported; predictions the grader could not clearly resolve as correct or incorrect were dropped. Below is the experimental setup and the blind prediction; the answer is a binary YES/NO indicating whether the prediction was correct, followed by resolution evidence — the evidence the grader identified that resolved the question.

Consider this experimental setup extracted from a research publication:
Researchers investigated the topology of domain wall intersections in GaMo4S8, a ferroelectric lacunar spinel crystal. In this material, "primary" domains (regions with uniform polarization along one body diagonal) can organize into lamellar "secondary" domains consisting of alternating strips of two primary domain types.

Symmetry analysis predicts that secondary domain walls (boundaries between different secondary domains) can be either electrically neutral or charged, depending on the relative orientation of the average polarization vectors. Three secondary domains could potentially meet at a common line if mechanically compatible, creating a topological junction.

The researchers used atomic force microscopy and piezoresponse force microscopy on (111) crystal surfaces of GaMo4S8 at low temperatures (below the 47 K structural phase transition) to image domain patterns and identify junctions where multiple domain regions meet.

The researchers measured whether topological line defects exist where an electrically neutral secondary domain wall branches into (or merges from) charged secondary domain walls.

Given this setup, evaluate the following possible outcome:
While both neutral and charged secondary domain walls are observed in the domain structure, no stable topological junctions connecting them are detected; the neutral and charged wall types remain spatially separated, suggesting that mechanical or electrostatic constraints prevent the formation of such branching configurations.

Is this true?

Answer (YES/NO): NO